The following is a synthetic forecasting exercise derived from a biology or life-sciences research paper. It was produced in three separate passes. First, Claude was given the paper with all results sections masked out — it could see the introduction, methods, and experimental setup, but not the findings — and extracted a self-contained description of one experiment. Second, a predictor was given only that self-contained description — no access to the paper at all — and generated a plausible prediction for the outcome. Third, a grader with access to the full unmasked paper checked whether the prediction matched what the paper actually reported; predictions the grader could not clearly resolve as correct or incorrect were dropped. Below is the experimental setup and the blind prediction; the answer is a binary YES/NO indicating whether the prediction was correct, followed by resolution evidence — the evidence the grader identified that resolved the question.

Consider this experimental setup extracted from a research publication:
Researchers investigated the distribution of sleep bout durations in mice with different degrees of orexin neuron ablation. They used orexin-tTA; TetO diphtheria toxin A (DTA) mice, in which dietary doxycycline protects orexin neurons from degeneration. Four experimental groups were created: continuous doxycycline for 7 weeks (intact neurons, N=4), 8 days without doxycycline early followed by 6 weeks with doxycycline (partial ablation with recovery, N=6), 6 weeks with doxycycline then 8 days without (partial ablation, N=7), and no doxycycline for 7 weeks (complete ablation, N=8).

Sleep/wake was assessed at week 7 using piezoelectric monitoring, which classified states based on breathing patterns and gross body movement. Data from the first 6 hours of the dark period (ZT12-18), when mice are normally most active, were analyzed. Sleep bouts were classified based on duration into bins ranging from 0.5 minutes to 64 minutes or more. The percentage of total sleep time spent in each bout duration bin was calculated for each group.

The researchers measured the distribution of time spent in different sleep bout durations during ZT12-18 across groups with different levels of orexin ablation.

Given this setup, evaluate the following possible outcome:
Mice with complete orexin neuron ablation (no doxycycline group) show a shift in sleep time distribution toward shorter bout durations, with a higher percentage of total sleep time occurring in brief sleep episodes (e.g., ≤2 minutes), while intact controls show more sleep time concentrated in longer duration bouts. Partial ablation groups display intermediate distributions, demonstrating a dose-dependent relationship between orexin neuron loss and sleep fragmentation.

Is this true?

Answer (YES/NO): NO